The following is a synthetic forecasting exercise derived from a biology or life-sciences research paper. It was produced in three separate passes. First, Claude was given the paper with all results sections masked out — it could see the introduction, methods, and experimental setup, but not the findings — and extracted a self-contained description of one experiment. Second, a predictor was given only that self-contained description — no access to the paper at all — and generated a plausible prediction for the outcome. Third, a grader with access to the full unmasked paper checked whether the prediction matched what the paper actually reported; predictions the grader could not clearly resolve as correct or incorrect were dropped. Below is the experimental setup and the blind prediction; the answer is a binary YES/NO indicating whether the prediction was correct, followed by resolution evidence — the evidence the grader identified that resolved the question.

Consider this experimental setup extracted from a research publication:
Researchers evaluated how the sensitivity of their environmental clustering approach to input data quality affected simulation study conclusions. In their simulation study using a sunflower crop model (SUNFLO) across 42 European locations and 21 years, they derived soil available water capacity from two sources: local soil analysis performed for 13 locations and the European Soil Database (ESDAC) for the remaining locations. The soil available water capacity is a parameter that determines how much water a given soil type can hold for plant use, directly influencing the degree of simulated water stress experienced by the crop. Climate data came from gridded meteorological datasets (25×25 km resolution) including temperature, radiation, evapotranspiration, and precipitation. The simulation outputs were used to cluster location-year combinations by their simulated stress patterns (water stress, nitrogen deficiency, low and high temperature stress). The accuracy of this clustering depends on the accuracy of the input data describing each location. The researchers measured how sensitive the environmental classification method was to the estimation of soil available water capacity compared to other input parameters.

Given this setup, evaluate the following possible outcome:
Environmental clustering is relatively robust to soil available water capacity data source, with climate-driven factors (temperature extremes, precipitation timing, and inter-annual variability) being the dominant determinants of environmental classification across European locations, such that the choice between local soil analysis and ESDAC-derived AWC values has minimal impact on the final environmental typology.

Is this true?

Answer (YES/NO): NO